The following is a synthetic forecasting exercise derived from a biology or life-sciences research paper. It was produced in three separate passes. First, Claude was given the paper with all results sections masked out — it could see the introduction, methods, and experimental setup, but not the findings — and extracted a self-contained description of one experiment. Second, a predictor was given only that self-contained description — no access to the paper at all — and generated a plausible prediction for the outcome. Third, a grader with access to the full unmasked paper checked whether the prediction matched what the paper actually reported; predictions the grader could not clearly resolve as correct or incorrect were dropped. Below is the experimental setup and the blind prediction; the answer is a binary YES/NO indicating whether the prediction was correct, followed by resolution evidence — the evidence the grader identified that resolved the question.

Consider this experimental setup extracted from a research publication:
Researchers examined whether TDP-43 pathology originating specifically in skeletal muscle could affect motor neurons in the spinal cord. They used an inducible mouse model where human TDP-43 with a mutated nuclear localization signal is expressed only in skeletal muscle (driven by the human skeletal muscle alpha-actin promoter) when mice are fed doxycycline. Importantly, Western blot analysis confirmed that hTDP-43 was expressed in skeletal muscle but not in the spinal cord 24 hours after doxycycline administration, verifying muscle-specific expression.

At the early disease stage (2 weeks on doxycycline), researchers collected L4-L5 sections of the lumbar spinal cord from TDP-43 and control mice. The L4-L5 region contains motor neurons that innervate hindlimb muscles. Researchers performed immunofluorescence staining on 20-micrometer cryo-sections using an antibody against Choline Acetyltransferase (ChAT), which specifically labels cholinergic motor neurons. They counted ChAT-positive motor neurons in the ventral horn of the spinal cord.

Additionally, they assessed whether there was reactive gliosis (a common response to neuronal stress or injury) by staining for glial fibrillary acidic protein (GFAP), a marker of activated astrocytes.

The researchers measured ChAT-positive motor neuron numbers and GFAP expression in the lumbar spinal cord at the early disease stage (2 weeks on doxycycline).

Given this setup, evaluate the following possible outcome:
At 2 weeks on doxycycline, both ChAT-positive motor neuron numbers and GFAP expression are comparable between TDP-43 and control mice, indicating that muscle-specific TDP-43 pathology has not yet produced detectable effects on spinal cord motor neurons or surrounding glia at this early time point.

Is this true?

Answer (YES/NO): NO